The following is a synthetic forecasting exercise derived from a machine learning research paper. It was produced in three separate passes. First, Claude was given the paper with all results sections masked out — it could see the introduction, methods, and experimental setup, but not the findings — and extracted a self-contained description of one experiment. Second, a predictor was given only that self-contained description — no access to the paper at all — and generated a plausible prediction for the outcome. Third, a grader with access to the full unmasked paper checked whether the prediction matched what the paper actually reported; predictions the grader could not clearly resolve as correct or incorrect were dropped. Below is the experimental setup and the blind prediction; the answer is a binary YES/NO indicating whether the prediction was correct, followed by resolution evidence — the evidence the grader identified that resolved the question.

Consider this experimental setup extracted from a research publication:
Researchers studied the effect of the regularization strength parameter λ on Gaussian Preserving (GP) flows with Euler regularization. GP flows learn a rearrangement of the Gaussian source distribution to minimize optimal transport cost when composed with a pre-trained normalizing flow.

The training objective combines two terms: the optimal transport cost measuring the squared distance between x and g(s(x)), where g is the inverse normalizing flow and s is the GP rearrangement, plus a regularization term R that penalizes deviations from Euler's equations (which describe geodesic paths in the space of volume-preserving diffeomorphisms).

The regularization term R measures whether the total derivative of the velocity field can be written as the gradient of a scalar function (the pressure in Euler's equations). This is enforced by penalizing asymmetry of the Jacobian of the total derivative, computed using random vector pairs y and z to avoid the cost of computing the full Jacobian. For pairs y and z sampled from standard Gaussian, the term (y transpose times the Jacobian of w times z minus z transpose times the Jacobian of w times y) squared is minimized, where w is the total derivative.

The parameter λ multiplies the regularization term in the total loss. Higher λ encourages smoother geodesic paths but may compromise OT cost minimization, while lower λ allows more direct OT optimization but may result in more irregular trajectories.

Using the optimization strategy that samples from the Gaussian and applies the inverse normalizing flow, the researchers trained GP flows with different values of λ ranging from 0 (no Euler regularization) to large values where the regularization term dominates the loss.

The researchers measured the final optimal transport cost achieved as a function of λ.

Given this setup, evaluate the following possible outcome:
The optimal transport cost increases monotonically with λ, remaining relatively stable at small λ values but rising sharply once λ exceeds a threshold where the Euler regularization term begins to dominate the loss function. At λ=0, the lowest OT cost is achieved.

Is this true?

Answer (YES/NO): NO